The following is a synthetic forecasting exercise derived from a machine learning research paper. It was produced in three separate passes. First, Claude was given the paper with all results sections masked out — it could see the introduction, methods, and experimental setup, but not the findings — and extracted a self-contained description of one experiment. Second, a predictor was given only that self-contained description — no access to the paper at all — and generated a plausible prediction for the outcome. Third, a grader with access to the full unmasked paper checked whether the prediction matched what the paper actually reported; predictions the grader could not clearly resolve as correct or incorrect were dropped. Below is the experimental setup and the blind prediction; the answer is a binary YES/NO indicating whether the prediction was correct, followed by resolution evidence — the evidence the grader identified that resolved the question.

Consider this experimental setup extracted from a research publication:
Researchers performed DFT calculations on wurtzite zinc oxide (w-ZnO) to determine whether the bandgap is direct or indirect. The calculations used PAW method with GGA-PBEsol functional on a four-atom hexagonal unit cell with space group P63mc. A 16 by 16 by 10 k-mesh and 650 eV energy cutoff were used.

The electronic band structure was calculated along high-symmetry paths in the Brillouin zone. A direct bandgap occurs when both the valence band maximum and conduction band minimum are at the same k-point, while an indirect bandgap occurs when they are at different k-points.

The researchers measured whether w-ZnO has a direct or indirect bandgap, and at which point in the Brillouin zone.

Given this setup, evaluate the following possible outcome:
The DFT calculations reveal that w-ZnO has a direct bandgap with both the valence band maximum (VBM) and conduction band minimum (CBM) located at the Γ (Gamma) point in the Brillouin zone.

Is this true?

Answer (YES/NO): YES